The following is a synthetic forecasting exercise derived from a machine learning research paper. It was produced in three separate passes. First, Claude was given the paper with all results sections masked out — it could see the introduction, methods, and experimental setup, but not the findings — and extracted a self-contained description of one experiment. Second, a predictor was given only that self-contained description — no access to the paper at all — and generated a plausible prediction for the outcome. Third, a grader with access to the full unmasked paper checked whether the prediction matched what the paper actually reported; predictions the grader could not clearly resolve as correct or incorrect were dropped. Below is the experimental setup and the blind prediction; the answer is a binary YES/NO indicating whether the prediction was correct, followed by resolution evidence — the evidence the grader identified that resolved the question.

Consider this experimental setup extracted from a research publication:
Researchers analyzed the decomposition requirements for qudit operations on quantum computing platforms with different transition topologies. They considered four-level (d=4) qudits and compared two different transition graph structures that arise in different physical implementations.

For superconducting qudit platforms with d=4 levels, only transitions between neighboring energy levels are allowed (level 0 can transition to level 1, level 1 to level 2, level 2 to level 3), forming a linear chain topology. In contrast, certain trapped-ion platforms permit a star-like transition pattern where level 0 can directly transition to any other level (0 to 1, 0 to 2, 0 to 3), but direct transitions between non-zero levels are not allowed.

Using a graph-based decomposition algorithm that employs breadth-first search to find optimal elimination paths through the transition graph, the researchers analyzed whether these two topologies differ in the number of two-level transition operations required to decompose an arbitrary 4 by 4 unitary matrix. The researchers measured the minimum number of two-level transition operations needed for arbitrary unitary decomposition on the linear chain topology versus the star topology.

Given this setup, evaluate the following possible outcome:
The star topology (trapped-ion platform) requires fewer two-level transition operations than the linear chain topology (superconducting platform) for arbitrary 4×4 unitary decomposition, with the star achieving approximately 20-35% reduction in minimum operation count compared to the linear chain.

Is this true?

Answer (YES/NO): NO